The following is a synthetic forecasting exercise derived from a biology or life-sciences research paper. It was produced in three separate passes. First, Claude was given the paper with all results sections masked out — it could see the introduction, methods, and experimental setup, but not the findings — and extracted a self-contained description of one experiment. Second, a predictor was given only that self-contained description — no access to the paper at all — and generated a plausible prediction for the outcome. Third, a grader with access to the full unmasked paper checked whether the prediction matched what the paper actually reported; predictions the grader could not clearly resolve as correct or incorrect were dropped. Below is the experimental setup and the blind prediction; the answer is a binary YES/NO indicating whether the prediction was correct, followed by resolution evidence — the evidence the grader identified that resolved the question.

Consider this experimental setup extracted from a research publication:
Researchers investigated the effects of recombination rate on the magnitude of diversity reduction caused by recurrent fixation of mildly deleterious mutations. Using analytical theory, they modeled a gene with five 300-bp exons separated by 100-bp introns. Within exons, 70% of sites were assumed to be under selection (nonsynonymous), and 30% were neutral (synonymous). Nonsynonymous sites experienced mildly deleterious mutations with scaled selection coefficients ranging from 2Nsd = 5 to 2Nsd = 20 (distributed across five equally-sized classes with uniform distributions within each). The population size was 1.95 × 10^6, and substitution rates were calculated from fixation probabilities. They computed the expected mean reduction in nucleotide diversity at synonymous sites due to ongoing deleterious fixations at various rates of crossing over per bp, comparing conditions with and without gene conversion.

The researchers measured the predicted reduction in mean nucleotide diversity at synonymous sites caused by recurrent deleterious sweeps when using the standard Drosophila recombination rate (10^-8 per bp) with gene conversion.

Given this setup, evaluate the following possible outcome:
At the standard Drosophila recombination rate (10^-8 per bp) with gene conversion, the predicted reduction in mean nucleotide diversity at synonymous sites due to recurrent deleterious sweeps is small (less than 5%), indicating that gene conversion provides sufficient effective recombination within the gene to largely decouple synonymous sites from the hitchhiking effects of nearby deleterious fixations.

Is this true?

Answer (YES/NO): NO